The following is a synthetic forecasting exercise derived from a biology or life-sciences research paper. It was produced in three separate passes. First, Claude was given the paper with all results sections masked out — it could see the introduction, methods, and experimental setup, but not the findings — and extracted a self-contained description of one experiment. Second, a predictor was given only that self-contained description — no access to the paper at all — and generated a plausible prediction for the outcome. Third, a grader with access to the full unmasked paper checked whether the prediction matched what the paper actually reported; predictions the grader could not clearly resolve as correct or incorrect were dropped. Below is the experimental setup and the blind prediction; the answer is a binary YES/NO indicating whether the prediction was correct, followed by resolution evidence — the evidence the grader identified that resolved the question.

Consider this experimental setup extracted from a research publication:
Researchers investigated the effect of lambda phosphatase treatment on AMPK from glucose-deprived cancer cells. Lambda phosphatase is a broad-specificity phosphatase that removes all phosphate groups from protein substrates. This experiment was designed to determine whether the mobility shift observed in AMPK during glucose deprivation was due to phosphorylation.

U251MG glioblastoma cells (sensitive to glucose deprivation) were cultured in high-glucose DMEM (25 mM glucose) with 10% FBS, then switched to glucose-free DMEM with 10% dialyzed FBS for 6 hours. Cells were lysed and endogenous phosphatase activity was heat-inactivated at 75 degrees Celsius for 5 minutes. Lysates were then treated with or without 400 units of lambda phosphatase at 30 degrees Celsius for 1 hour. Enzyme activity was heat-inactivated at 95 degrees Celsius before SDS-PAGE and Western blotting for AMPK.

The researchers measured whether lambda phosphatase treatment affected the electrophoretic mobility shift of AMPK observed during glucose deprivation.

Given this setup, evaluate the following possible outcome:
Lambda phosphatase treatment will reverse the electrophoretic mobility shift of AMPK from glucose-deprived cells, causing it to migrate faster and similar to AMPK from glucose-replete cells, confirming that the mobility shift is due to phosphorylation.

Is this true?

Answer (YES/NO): YES